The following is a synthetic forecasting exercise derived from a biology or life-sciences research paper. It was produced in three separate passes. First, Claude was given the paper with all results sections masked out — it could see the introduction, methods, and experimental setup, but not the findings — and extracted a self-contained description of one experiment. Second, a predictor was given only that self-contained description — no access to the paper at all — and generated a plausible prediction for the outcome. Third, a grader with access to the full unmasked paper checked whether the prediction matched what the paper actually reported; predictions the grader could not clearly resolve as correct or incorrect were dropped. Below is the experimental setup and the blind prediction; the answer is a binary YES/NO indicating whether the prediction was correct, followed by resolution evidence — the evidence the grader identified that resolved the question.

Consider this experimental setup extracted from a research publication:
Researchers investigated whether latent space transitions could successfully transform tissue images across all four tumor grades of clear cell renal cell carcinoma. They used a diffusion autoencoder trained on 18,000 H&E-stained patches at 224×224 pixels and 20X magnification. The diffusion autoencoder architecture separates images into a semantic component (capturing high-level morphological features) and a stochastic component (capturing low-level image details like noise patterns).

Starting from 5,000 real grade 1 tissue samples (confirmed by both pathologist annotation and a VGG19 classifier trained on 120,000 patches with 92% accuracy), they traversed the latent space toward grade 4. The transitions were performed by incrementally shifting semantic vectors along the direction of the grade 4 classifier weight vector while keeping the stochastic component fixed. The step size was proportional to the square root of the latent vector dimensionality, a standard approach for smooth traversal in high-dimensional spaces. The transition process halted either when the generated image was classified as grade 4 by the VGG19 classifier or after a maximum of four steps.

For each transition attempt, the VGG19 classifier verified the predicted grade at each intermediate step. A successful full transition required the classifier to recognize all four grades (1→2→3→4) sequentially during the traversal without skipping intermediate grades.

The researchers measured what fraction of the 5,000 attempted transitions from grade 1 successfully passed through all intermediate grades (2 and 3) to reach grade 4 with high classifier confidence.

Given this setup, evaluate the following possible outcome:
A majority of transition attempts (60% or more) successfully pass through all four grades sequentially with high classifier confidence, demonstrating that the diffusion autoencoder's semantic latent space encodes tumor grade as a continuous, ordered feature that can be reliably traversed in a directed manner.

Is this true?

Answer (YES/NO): NO